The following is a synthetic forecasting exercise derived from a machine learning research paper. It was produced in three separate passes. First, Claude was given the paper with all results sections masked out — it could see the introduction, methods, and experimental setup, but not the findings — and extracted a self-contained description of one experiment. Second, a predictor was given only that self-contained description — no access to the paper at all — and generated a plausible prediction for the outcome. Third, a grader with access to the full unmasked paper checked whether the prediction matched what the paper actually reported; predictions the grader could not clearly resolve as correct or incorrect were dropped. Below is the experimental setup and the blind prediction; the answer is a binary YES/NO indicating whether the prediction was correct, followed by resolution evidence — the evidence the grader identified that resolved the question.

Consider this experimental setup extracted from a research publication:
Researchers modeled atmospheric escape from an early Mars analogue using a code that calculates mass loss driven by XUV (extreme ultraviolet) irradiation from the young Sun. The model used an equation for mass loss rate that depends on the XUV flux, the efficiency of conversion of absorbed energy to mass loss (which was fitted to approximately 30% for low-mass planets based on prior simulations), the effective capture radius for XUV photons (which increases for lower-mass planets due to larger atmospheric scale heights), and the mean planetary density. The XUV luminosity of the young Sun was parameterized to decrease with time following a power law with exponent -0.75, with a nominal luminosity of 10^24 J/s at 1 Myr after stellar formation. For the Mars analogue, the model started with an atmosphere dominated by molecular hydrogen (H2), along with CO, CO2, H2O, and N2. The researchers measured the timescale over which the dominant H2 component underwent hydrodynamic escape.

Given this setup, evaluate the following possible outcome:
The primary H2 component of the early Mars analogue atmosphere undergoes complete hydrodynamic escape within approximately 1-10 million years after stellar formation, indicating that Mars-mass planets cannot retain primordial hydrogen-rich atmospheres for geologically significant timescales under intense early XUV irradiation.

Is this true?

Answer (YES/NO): NO